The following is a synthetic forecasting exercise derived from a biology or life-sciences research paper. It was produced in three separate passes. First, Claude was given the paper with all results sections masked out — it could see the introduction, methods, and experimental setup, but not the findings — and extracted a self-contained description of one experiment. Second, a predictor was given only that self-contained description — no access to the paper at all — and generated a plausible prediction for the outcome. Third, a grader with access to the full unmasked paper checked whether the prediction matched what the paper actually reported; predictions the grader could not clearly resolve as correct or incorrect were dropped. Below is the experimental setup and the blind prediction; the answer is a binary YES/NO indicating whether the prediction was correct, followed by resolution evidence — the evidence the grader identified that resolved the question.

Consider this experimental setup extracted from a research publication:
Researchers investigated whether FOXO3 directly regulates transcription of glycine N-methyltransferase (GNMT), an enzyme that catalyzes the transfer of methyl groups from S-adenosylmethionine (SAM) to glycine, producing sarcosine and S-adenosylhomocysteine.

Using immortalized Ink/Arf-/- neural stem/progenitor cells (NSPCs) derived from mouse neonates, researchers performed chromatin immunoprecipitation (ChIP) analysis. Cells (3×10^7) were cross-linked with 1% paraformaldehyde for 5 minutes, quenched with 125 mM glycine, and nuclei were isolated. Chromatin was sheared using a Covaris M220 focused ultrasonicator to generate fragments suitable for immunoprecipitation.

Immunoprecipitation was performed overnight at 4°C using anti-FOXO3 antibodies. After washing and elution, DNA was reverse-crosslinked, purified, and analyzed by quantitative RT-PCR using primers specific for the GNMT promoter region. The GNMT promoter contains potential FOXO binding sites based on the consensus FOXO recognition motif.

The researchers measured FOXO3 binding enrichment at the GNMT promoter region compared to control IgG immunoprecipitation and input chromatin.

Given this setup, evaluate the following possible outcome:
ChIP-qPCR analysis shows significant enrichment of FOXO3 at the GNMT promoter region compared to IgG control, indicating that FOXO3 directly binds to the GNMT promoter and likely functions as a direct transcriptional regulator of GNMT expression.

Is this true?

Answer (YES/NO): YES